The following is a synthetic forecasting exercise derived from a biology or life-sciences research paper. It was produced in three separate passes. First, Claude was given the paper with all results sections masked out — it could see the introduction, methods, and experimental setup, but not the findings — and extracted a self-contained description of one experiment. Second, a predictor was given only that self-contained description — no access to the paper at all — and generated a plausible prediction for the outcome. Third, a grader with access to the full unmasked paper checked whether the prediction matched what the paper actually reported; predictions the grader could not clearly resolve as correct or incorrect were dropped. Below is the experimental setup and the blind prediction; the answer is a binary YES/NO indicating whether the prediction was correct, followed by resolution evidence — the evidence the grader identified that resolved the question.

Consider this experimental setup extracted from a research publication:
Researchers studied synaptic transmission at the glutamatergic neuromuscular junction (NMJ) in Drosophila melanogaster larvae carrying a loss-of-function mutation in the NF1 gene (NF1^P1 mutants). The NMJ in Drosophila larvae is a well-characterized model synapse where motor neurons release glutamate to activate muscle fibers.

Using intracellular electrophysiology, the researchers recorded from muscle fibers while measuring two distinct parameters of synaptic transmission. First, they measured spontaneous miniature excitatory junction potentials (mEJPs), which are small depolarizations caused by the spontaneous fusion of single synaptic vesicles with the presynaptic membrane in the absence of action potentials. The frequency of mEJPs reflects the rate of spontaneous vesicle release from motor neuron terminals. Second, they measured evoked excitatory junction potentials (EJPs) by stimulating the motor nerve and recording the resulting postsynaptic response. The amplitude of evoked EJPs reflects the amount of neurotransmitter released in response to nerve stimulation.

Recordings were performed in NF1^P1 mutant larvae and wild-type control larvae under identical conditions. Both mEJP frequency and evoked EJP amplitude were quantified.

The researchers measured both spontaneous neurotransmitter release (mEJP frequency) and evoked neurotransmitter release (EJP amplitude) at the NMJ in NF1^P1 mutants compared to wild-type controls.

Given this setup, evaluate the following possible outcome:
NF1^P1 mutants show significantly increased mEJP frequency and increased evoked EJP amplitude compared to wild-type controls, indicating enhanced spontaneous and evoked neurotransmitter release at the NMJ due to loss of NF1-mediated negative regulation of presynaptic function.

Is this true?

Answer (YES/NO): NO